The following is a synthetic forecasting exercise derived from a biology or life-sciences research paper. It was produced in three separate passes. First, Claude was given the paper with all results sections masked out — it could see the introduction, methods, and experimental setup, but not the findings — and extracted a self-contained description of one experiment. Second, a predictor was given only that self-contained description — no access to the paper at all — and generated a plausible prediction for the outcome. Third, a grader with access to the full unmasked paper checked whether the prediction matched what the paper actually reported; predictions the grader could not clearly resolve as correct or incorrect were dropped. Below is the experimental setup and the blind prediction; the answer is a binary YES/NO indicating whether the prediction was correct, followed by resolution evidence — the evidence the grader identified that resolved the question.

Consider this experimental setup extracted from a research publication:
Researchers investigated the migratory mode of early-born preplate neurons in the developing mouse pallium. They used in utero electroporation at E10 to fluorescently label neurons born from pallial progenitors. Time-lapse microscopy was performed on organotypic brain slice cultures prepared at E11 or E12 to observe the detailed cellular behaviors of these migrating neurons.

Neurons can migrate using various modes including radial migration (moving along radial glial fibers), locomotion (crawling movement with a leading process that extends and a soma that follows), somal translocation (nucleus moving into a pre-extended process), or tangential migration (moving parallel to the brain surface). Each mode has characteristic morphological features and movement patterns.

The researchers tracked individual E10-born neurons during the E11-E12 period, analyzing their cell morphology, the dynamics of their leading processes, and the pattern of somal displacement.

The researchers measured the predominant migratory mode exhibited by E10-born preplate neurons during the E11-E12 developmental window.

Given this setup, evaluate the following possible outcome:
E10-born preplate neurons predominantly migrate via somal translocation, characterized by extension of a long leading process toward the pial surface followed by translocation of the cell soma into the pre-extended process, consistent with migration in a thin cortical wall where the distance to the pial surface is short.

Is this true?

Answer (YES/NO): NO